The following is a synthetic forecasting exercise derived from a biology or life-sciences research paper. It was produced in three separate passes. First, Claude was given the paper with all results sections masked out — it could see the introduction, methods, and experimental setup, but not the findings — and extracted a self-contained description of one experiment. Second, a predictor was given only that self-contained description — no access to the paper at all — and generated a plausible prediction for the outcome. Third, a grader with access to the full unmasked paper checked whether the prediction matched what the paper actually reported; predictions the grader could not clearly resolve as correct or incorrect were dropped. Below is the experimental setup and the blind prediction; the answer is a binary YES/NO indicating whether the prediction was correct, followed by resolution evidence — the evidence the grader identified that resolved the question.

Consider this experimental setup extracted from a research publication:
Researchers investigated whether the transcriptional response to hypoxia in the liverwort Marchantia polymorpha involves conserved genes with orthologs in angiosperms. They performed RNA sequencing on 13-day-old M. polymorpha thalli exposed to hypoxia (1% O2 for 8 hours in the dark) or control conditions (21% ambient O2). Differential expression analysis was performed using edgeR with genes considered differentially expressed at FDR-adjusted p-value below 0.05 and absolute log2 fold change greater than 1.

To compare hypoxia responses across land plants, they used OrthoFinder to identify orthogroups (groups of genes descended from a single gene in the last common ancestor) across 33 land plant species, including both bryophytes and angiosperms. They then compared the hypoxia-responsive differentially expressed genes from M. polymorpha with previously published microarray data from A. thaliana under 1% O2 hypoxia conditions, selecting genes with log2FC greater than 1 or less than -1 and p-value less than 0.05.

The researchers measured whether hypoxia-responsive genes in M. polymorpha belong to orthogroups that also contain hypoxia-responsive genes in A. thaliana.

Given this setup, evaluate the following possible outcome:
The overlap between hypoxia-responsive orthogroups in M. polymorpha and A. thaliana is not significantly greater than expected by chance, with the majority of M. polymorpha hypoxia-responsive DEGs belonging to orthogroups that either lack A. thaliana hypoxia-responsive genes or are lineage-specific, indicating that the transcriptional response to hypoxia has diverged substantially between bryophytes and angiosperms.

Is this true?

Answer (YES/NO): NO